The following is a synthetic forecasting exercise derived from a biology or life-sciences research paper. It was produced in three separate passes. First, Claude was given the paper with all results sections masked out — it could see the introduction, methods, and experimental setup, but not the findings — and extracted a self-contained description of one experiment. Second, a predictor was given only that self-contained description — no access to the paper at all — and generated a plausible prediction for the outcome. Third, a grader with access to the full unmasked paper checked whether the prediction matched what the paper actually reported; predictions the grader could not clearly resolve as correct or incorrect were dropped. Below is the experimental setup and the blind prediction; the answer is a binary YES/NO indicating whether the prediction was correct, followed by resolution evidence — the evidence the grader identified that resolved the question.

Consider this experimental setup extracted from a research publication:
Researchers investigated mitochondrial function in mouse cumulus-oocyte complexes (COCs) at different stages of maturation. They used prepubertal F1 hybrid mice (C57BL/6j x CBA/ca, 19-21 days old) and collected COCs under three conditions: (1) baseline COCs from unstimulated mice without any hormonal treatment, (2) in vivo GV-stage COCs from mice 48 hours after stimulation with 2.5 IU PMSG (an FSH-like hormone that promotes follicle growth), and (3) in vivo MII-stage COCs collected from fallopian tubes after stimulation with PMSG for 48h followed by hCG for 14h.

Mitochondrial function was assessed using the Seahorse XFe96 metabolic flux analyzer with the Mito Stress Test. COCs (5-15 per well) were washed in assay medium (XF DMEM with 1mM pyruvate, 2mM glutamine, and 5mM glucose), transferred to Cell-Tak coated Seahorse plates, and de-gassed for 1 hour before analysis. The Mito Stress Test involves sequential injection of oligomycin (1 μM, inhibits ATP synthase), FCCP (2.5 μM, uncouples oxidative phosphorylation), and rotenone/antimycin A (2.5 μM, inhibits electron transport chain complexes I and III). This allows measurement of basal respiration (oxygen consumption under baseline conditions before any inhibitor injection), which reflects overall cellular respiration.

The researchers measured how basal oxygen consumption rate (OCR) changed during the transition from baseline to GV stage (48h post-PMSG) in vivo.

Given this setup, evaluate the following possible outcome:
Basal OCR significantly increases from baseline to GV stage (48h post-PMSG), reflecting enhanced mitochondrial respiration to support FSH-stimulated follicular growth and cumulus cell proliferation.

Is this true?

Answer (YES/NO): NO